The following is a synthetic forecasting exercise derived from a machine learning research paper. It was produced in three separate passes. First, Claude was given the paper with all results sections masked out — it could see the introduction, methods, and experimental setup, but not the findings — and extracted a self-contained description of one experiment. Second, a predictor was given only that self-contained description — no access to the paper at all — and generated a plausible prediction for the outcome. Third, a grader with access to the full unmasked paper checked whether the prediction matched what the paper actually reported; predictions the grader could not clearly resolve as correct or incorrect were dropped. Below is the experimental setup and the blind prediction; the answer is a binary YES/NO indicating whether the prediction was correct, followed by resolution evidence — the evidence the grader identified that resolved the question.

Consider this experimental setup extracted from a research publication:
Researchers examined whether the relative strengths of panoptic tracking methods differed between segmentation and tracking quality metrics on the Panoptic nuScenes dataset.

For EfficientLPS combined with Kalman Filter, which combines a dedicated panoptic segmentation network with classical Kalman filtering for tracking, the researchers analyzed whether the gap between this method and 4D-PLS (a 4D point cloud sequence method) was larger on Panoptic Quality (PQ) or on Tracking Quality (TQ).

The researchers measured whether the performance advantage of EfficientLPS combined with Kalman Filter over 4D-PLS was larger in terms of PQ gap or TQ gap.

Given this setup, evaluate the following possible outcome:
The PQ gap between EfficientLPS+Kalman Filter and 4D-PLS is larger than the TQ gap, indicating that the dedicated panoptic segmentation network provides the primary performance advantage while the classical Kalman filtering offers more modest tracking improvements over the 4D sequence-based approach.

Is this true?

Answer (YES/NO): NO